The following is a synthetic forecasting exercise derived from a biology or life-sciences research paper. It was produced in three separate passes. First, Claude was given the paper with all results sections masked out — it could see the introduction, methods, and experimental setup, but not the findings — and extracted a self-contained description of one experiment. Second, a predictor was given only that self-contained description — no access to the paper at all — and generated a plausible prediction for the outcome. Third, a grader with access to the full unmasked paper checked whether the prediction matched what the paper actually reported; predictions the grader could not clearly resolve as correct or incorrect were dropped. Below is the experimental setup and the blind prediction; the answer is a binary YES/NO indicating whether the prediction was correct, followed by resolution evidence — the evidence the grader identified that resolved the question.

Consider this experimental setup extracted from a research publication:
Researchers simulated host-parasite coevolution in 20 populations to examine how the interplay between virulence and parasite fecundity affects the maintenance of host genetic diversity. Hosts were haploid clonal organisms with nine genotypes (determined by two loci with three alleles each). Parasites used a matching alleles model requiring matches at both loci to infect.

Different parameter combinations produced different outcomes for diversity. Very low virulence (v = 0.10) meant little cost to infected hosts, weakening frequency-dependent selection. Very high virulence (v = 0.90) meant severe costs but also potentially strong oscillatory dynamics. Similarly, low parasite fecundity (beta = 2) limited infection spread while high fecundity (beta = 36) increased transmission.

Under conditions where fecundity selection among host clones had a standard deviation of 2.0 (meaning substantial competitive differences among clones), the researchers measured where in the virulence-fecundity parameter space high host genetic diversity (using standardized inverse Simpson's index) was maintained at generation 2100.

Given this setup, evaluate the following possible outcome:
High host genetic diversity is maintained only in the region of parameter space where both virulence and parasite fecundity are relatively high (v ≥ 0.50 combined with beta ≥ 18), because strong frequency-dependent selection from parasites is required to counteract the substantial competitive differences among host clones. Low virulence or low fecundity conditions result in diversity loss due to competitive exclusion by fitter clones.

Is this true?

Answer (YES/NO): NO